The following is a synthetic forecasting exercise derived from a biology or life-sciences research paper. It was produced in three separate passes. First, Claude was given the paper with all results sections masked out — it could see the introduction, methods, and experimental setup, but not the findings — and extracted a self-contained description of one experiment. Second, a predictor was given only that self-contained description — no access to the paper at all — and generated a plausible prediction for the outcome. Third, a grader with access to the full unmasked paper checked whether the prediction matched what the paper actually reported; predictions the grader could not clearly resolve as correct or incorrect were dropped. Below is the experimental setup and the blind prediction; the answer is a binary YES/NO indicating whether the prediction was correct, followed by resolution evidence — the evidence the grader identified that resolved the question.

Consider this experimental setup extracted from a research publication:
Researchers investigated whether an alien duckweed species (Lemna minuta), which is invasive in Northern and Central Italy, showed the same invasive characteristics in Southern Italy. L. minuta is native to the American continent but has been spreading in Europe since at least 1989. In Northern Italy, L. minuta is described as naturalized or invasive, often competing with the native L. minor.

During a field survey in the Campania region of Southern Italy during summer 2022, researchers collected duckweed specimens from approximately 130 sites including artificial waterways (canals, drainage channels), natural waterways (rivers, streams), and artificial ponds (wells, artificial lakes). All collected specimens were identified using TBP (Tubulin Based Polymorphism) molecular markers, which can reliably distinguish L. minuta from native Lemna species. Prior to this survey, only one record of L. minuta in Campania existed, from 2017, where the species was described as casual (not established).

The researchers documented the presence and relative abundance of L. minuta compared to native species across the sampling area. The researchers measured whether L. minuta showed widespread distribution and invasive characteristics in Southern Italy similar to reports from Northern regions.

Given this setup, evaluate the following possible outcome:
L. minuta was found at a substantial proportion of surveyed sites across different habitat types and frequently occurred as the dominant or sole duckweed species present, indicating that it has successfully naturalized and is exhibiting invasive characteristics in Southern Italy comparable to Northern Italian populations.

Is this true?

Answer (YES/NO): NO